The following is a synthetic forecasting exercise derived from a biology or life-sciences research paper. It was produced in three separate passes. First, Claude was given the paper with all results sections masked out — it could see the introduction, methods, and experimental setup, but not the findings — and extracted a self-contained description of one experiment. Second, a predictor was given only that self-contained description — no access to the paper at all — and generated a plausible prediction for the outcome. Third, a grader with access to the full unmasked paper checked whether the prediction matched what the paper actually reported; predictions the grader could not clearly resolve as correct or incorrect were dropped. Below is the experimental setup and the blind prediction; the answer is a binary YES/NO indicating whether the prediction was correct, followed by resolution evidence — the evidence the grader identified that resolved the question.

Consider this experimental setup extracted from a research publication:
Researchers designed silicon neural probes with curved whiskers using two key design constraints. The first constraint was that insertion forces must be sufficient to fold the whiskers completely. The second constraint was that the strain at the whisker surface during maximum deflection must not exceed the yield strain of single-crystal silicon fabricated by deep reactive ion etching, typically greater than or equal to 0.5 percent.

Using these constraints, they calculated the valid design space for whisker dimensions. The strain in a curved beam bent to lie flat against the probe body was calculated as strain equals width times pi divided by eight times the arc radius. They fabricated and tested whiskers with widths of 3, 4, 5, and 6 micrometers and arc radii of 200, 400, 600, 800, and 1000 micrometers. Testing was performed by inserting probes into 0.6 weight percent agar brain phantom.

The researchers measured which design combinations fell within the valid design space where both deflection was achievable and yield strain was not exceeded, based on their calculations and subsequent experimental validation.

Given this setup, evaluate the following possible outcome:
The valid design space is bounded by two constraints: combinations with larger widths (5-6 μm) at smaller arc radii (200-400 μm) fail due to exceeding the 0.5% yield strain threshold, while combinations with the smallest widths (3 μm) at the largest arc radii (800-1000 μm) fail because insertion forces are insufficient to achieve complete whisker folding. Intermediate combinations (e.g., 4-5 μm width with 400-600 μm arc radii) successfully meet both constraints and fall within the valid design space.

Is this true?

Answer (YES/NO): NO